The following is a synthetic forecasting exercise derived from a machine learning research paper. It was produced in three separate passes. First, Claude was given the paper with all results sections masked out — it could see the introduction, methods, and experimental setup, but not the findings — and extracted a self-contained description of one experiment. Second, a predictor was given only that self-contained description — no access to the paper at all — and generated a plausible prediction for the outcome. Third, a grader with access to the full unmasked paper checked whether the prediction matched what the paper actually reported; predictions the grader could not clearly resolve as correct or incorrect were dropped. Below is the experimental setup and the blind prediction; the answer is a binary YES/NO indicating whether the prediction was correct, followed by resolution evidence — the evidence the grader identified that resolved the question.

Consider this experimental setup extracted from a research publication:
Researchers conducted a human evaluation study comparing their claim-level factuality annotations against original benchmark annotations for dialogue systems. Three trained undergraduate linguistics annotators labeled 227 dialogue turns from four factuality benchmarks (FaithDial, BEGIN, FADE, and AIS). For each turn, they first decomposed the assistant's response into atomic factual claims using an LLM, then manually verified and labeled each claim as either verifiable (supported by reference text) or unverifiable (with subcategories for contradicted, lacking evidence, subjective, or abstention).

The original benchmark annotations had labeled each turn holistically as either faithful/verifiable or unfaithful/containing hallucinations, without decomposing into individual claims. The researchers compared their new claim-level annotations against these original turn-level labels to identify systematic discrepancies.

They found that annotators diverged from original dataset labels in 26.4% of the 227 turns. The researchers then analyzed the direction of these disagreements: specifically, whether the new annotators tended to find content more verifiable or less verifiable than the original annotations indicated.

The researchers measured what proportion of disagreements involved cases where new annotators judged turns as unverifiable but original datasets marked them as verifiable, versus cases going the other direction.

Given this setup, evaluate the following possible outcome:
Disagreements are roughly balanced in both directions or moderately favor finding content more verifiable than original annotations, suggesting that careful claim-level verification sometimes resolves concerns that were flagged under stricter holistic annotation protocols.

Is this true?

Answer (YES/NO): NO